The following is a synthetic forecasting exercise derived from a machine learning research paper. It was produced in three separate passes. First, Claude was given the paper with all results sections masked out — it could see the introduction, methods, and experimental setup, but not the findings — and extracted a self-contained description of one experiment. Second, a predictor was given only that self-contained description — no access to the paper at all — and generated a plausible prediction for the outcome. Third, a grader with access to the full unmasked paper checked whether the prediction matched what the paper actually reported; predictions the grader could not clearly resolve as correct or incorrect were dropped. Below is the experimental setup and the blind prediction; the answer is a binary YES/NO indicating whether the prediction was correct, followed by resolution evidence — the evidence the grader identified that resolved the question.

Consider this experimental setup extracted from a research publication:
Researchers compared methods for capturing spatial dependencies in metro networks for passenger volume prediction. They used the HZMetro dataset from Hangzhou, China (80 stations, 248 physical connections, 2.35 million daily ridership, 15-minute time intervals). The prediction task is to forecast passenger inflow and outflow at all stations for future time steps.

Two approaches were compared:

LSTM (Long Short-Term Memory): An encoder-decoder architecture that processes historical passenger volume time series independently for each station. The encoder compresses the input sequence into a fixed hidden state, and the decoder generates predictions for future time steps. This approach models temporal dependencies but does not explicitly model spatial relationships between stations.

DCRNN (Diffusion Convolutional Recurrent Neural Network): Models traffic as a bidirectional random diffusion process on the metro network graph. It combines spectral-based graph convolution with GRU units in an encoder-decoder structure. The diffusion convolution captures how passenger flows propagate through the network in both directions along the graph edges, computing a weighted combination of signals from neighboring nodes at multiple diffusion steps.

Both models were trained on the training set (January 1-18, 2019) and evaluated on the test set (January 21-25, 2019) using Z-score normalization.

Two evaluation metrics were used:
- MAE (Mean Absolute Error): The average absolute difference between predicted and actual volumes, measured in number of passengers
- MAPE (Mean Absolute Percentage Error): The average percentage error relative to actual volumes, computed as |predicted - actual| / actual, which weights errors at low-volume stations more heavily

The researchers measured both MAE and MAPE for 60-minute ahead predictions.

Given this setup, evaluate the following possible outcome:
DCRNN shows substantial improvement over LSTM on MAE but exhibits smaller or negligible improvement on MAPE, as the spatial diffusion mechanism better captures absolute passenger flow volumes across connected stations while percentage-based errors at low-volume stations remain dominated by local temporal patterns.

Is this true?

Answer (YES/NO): NO